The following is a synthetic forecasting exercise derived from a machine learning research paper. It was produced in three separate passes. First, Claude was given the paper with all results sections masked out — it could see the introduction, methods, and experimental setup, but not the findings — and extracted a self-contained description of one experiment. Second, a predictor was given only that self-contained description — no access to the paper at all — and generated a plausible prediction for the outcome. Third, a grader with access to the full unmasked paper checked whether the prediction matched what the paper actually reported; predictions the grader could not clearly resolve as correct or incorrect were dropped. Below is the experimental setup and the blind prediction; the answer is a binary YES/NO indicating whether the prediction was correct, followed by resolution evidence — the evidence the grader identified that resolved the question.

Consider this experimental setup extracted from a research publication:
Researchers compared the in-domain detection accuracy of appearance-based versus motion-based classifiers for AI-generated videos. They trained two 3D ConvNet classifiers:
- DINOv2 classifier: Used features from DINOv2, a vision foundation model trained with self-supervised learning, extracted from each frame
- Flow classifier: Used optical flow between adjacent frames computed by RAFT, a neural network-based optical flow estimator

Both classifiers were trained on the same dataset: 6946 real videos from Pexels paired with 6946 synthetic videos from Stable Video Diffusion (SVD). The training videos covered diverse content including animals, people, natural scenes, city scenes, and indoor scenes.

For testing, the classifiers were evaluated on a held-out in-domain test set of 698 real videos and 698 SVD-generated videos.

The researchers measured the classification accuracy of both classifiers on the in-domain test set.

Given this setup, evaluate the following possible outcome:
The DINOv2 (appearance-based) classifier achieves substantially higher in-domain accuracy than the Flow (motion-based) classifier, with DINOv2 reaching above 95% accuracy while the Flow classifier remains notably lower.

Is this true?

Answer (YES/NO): YES